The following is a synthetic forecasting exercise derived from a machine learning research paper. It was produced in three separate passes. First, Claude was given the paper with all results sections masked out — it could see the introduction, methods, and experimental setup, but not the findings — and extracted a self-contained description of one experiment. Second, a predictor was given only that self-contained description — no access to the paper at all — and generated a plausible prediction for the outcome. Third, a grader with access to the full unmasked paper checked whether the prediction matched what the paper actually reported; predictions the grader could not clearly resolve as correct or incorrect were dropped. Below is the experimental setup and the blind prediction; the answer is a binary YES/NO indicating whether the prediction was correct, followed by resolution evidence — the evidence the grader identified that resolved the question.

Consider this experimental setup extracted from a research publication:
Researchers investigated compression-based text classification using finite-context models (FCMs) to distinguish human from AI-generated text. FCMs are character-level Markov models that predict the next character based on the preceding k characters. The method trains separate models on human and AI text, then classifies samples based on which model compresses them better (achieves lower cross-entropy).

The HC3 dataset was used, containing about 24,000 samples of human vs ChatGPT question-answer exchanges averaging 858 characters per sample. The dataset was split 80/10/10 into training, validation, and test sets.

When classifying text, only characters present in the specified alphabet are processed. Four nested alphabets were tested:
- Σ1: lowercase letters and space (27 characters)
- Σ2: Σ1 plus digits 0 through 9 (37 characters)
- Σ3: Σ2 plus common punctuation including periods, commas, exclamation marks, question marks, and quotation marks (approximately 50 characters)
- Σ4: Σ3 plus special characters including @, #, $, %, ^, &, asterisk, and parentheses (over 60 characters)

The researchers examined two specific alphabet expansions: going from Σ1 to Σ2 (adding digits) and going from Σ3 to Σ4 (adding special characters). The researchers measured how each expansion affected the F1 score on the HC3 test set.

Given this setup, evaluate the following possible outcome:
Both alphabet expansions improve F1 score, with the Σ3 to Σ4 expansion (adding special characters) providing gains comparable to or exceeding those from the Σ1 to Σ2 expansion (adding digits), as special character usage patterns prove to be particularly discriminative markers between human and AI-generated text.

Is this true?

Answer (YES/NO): NO